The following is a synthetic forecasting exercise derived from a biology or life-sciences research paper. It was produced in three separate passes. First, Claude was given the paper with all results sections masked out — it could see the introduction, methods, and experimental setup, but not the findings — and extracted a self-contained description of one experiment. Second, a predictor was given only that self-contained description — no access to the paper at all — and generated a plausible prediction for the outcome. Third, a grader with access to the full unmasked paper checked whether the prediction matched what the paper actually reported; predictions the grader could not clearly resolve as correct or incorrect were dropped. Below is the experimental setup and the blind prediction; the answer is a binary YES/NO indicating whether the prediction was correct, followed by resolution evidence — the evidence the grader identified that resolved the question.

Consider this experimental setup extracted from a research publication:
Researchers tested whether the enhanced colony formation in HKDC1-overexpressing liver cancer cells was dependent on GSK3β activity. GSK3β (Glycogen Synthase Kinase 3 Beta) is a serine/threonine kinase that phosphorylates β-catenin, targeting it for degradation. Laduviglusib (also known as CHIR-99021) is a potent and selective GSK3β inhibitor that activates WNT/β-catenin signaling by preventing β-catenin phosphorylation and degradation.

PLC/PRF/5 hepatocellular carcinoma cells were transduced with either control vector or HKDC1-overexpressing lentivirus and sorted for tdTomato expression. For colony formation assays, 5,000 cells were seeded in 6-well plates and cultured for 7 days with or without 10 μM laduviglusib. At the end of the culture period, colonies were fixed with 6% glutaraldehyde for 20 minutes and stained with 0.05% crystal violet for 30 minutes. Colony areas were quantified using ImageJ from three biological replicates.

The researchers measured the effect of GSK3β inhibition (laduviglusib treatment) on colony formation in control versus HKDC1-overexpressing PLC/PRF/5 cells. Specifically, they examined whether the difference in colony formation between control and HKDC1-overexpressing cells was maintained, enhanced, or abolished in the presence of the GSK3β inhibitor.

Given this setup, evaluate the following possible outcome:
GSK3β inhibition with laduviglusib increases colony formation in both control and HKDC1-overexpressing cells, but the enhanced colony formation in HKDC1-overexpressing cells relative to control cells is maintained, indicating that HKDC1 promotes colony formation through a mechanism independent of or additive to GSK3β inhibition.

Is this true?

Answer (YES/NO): NO